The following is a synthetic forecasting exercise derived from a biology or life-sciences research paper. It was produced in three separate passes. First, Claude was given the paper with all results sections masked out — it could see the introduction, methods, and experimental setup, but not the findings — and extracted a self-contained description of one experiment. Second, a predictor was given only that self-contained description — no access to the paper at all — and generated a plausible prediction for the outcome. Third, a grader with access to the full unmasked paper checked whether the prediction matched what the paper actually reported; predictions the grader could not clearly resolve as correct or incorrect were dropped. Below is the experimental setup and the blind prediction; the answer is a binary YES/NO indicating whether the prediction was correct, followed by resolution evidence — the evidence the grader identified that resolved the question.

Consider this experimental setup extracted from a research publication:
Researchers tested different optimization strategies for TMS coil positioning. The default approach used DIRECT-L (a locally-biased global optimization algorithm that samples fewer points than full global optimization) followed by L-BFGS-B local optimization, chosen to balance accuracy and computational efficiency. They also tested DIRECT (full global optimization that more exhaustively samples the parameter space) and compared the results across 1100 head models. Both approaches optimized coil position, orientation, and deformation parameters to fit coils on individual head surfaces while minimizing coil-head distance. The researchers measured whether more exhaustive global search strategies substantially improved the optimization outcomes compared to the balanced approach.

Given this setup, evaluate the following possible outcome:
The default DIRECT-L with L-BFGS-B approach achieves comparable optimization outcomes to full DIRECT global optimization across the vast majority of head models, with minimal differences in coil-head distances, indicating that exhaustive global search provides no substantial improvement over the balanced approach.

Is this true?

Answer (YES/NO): YES